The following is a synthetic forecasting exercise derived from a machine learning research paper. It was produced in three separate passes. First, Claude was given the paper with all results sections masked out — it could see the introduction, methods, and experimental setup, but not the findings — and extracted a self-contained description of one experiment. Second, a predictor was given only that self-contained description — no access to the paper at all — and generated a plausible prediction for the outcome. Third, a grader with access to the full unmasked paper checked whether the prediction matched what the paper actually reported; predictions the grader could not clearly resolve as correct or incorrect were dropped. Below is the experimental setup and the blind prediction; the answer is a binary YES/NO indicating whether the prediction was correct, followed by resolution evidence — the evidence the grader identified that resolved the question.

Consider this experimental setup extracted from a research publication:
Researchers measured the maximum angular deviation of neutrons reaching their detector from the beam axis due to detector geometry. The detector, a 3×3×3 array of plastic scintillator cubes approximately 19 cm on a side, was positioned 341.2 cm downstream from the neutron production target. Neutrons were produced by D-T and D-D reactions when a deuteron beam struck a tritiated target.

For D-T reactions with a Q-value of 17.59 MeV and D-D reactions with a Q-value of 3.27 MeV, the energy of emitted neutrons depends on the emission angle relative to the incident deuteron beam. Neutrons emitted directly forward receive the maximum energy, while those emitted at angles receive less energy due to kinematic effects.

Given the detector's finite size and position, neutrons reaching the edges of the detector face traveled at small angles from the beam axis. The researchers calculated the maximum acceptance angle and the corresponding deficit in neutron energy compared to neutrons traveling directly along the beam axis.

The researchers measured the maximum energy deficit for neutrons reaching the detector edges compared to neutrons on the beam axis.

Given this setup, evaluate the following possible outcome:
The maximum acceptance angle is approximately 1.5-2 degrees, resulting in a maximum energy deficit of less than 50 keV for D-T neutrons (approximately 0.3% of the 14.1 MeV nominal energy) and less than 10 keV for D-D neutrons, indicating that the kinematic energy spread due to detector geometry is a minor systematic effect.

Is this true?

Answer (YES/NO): NO